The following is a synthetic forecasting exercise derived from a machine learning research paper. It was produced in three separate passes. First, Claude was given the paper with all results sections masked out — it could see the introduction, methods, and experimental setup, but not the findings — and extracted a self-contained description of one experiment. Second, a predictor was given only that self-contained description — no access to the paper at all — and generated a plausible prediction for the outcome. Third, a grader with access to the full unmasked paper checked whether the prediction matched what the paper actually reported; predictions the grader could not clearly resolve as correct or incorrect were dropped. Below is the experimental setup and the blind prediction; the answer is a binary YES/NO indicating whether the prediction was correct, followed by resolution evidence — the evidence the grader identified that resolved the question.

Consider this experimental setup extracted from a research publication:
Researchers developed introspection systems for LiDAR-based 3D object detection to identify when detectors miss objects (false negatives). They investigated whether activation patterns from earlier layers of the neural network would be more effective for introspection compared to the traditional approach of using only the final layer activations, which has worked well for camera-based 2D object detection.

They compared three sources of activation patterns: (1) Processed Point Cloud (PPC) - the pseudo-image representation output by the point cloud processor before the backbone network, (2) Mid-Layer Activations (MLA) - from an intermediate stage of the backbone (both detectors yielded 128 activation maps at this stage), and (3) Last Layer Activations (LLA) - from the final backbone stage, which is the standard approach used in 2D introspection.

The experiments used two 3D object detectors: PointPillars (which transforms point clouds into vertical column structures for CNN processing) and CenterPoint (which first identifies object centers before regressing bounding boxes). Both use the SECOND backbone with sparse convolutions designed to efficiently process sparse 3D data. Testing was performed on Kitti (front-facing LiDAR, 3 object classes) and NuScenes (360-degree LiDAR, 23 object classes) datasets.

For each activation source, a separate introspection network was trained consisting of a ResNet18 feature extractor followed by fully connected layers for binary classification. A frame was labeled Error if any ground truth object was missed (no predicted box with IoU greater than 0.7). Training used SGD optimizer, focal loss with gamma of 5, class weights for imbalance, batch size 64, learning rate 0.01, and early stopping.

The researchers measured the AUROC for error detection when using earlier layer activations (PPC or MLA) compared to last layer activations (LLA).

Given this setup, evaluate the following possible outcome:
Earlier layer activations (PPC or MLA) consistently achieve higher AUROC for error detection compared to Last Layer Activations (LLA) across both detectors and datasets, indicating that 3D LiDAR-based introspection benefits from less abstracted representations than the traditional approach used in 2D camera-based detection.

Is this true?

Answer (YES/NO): YES